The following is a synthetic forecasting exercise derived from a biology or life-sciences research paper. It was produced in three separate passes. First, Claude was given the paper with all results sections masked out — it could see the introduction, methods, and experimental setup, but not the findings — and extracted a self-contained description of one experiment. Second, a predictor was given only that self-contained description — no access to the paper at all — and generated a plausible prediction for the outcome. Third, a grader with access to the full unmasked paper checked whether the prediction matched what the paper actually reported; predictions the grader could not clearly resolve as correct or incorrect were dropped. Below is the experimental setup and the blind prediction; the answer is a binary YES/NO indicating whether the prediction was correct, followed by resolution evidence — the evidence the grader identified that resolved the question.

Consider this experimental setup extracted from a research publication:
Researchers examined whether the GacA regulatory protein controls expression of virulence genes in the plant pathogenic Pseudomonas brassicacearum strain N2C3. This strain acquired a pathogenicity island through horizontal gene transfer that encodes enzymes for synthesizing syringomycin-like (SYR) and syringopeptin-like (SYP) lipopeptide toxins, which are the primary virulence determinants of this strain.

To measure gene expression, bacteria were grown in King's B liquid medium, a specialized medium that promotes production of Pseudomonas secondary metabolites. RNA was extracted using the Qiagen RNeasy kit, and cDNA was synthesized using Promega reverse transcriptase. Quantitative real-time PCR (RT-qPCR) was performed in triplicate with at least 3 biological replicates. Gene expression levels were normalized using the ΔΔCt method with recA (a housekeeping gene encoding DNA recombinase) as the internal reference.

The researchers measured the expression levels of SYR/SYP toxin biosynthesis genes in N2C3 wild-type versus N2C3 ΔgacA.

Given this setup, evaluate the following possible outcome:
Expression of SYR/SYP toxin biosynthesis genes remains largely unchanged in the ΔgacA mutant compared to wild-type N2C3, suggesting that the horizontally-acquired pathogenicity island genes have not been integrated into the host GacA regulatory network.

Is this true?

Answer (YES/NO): NO